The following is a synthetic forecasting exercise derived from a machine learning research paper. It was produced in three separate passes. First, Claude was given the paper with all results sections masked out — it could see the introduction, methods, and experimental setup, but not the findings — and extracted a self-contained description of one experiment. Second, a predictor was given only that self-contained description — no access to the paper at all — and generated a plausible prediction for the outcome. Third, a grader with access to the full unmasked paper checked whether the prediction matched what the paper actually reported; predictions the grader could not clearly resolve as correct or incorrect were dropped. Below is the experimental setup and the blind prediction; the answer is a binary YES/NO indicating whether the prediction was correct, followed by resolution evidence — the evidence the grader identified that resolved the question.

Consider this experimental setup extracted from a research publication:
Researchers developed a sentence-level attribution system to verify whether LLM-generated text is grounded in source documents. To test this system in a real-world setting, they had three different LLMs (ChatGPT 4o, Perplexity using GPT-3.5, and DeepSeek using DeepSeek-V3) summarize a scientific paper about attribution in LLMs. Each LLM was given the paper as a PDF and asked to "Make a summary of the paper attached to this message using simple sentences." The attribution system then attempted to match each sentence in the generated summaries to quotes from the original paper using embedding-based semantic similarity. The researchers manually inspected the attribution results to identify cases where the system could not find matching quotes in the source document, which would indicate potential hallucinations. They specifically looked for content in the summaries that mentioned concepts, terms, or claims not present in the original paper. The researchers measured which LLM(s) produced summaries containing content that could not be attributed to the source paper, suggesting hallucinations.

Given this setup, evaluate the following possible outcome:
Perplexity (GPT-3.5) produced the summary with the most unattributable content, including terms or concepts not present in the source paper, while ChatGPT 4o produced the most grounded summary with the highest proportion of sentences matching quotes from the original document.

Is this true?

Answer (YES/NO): NO